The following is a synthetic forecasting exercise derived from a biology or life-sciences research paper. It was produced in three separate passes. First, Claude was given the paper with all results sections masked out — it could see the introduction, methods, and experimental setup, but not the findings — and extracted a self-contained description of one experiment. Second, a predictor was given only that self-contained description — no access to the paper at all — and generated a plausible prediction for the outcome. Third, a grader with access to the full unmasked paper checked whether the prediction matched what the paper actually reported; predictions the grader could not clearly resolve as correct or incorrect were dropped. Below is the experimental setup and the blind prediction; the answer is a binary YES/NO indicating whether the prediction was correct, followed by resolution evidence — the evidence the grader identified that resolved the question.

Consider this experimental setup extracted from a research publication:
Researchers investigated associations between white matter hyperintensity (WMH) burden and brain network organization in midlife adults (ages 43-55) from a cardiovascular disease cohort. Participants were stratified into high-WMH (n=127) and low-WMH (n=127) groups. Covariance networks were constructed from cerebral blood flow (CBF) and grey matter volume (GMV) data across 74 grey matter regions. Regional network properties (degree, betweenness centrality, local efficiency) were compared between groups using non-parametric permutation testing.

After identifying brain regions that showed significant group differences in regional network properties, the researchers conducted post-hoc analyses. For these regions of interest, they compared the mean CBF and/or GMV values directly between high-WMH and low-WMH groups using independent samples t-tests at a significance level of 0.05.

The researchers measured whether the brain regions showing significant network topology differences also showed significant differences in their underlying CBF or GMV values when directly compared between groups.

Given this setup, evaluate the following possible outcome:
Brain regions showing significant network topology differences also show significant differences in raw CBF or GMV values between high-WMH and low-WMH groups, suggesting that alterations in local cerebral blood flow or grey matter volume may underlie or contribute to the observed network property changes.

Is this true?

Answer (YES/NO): NO